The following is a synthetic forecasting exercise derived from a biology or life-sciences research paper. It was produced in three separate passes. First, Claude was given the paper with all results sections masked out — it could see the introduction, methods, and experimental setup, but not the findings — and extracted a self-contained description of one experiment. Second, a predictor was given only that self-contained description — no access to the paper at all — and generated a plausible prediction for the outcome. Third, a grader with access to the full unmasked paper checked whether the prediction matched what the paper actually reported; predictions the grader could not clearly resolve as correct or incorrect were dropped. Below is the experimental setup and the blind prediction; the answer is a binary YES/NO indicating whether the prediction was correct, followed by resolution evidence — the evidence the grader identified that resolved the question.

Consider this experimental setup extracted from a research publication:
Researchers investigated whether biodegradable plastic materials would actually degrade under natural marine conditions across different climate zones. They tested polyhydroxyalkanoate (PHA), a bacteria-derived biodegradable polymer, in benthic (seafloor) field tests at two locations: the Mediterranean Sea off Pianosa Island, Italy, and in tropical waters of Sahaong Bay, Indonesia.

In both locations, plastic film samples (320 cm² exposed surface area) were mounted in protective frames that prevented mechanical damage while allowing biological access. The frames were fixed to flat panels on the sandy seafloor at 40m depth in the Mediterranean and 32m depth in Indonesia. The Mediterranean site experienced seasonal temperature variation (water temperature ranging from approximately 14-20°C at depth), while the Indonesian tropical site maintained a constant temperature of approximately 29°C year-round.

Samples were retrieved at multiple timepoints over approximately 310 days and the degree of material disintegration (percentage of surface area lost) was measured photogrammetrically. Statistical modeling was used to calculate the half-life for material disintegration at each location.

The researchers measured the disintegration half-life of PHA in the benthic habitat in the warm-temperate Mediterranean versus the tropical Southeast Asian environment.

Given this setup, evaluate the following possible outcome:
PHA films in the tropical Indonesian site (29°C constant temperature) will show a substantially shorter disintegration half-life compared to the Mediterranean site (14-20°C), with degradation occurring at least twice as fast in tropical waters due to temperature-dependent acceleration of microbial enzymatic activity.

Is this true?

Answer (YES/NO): YES